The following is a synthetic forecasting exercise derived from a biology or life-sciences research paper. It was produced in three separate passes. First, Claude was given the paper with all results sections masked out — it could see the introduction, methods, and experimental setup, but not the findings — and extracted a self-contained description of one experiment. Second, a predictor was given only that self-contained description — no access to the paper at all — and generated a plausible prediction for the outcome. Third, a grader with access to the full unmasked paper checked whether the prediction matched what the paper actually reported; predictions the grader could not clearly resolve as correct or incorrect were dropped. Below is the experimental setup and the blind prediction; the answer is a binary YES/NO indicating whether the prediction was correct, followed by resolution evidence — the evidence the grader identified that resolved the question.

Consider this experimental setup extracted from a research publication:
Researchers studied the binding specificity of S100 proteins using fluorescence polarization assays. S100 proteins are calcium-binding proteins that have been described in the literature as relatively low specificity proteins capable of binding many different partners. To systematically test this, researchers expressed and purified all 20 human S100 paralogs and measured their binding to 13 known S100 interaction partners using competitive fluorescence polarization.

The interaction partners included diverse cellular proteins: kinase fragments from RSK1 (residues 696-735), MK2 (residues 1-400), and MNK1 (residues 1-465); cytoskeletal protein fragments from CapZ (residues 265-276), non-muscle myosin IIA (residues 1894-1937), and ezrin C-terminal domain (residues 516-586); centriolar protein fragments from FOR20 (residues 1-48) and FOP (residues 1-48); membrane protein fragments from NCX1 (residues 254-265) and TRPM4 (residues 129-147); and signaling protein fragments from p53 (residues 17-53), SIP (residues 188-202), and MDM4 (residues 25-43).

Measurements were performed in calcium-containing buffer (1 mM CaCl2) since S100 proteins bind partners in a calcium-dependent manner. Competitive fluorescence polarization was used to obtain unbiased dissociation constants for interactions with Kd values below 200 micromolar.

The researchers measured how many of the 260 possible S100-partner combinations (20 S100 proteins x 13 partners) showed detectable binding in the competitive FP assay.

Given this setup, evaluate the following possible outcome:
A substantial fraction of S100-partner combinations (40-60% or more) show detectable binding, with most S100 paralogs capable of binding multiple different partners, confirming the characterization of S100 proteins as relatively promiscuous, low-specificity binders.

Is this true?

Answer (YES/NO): NO